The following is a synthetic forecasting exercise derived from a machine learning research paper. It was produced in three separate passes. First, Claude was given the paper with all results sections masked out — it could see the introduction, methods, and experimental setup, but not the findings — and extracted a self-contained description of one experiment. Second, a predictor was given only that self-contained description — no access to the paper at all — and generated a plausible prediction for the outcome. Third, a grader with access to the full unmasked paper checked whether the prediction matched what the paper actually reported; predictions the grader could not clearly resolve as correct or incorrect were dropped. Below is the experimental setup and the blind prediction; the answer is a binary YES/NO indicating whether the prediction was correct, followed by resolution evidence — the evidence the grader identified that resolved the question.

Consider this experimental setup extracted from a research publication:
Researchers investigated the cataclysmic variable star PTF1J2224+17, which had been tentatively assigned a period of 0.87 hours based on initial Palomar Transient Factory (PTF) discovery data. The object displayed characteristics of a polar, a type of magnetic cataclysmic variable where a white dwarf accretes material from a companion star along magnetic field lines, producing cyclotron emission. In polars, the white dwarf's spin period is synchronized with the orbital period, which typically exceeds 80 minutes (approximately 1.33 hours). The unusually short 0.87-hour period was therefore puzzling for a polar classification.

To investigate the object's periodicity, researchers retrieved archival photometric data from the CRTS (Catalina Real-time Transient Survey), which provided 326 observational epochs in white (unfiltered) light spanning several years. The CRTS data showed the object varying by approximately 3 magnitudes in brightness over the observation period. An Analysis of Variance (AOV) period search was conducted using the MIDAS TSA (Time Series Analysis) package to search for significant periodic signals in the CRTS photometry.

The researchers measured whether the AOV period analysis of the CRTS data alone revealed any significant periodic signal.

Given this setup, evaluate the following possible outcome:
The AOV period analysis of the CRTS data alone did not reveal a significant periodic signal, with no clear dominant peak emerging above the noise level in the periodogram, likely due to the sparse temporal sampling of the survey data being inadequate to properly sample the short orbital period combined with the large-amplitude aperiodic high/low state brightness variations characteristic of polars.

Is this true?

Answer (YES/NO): NO